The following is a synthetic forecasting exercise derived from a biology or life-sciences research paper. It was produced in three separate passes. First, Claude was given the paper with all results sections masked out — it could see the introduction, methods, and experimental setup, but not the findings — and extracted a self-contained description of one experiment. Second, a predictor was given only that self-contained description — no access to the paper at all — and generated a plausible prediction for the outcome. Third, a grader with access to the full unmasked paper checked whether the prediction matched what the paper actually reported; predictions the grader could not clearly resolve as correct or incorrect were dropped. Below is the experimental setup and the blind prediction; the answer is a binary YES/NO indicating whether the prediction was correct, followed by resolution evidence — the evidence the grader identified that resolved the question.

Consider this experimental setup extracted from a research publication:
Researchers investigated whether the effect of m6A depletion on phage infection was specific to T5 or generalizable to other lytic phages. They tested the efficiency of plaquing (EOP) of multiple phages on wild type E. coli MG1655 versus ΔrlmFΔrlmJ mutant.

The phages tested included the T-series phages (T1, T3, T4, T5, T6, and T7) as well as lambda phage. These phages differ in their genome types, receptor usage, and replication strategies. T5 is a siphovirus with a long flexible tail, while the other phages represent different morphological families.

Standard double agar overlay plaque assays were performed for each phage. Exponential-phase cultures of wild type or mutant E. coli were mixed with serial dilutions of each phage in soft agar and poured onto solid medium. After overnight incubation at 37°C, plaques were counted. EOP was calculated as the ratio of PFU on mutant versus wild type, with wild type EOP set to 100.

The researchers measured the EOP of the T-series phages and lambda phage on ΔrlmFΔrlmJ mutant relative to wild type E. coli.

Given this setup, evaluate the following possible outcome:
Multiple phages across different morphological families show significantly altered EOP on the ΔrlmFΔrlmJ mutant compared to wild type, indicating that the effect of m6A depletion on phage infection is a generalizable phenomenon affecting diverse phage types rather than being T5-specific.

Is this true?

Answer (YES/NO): NO